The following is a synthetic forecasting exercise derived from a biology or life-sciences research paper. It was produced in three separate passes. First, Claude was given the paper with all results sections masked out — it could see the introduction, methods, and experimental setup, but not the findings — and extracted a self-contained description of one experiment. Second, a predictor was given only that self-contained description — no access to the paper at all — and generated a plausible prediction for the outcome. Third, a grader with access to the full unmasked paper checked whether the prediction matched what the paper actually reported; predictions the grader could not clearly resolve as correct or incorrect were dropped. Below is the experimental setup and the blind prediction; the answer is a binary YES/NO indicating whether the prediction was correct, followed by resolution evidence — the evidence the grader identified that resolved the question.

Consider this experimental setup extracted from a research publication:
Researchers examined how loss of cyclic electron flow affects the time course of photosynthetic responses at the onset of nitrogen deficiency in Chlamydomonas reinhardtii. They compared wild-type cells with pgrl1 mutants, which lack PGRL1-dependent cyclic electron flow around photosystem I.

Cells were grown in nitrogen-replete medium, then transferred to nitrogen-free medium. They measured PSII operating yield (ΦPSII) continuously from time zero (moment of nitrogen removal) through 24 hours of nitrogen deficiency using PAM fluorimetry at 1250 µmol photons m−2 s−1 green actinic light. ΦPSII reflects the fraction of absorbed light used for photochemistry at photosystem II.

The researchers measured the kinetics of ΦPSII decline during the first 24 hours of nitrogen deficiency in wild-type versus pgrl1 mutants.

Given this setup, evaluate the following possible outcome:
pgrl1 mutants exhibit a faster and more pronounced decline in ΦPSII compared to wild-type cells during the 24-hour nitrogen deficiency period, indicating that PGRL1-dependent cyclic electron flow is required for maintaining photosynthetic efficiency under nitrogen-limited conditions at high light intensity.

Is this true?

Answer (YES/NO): NO